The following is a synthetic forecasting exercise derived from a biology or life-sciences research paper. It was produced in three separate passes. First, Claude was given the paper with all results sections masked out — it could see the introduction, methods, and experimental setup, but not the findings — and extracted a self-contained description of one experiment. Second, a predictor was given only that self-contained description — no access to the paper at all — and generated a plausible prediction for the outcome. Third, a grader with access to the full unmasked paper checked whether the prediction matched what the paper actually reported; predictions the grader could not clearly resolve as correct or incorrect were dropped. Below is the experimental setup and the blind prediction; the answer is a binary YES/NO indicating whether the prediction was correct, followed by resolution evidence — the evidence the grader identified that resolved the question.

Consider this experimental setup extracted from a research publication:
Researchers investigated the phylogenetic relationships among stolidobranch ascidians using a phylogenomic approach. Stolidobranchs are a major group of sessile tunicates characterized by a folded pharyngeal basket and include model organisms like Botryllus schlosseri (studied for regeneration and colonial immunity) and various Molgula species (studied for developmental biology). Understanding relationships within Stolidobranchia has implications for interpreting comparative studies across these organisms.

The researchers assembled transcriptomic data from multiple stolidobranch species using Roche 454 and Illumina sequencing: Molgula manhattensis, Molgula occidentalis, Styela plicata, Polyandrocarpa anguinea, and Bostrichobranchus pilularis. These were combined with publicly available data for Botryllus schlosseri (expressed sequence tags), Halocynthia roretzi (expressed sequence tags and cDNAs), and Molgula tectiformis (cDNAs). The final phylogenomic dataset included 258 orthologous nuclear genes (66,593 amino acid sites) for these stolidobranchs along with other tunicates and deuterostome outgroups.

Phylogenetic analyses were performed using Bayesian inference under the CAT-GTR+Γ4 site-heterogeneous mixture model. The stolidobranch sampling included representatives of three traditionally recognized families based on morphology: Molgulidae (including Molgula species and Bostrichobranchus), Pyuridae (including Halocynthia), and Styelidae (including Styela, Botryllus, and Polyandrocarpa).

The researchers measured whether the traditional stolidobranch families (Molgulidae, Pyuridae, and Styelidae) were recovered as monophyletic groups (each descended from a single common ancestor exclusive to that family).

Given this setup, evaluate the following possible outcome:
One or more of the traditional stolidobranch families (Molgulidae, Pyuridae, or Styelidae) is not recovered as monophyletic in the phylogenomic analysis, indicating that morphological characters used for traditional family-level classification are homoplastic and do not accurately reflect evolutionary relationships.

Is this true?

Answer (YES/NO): NO